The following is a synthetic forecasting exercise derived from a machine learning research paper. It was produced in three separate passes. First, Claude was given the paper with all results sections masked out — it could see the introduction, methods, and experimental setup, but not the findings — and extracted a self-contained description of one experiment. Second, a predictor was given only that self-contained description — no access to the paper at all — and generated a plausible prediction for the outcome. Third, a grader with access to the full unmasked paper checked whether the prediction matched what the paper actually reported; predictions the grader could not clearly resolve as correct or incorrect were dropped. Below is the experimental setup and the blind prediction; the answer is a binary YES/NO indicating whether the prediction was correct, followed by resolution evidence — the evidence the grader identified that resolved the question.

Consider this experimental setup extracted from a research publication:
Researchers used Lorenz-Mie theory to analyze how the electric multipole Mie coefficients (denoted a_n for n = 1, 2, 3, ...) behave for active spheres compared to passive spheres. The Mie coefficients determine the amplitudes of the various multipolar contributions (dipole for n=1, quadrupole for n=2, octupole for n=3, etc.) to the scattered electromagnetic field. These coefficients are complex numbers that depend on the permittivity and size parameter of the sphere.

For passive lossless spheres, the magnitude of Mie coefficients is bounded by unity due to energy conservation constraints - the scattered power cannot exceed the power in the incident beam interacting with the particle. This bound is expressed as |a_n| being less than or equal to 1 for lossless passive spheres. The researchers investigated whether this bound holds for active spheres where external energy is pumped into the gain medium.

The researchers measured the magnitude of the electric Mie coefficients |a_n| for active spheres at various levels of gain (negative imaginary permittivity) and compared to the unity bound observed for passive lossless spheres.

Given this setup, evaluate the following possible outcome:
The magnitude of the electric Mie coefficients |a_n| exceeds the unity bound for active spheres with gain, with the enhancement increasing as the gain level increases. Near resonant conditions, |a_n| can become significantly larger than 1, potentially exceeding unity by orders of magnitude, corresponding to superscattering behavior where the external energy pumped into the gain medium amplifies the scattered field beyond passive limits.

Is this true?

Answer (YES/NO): YES